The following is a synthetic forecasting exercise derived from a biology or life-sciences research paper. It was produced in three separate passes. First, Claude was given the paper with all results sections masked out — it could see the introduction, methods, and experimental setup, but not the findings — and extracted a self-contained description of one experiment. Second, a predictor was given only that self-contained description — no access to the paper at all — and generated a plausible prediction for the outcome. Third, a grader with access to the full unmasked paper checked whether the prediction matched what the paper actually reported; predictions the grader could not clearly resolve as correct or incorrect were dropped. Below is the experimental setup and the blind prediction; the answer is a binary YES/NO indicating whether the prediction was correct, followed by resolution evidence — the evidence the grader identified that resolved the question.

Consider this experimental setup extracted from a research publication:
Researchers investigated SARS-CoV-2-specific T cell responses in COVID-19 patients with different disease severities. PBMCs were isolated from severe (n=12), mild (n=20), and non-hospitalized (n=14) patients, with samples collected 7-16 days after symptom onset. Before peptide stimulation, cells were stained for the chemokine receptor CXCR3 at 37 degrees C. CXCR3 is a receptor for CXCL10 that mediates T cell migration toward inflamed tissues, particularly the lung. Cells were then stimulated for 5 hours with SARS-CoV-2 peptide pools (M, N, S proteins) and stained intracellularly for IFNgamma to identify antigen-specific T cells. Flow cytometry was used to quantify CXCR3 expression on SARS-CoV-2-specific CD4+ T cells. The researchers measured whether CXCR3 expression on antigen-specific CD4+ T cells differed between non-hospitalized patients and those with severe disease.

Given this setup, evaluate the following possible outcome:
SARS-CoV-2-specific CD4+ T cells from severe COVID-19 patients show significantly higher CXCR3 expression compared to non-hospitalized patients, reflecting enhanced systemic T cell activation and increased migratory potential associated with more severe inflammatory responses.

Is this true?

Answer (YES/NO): NO